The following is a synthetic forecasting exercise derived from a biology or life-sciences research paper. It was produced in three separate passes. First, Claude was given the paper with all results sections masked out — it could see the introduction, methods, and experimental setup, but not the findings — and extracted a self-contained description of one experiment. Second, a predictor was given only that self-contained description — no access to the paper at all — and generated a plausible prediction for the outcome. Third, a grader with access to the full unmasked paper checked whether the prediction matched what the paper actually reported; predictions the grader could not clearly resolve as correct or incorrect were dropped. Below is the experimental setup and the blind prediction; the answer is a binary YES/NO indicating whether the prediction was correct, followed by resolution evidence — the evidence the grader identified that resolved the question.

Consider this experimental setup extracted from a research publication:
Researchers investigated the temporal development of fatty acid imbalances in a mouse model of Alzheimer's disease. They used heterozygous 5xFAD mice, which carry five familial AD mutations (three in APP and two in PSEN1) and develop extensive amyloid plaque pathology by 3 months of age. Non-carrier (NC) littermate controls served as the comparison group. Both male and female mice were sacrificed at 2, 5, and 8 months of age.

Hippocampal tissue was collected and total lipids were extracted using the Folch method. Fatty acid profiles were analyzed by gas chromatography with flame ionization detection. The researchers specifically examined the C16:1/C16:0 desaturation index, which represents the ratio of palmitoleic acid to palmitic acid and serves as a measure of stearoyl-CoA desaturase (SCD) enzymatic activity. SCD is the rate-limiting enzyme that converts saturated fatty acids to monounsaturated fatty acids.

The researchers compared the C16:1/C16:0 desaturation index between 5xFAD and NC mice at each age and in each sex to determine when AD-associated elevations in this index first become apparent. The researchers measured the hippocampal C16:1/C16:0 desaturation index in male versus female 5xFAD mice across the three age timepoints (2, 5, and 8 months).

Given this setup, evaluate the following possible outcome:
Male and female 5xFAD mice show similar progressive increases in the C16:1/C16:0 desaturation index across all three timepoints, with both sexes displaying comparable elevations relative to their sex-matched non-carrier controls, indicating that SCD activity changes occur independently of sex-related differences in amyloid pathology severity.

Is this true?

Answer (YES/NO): NO